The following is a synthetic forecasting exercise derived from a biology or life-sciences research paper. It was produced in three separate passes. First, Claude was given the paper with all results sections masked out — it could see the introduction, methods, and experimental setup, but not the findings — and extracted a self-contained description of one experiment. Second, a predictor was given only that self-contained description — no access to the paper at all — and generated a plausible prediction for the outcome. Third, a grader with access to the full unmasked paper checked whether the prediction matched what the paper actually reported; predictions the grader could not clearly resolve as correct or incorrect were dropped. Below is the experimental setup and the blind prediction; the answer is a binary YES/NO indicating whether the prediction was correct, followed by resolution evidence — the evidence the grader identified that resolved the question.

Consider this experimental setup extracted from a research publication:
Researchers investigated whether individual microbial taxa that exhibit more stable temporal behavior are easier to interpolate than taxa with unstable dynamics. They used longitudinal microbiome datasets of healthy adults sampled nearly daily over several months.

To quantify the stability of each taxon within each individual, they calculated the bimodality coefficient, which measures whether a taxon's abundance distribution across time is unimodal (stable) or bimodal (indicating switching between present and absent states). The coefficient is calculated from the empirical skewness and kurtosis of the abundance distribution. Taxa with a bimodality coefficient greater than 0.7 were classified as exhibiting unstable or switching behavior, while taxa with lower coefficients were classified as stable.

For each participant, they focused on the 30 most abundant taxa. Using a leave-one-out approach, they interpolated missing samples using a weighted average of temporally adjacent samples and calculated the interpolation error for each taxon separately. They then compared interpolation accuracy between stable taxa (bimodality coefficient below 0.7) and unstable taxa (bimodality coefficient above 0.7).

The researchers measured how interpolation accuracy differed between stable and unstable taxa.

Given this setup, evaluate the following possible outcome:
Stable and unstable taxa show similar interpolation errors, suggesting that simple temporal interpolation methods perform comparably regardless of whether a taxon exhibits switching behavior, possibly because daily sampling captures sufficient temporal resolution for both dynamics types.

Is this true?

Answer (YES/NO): NO